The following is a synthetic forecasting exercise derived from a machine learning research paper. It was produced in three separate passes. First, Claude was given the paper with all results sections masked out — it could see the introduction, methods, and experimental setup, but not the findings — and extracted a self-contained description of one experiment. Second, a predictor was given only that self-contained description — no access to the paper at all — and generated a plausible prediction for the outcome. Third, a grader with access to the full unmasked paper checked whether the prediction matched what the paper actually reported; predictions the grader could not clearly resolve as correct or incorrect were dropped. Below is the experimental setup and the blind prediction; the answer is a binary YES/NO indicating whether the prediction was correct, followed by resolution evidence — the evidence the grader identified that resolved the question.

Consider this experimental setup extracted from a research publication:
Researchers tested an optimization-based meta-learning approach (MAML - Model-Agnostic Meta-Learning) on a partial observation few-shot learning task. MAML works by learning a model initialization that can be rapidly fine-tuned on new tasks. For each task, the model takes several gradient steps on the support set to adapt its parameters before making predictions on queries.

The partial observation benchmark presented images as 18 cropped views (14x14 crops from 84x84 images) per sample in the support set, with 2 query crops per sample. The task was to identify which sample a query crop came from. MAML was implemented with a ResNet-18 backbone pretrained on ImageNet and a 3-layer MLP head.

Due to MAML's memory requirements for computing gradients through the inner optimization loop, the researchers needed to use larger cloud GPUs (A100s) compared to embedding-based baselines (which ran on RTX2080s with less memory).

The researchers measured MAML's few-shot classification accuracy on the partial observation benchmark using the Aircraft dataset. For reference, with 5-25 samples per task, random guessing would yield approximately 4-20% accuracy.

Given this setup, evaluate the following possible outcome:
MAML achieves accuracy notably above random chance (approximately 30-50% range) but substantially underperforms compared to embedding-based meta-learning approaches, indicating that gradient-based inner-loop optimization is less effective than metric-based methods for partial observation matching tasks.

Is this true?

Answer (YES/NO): YES